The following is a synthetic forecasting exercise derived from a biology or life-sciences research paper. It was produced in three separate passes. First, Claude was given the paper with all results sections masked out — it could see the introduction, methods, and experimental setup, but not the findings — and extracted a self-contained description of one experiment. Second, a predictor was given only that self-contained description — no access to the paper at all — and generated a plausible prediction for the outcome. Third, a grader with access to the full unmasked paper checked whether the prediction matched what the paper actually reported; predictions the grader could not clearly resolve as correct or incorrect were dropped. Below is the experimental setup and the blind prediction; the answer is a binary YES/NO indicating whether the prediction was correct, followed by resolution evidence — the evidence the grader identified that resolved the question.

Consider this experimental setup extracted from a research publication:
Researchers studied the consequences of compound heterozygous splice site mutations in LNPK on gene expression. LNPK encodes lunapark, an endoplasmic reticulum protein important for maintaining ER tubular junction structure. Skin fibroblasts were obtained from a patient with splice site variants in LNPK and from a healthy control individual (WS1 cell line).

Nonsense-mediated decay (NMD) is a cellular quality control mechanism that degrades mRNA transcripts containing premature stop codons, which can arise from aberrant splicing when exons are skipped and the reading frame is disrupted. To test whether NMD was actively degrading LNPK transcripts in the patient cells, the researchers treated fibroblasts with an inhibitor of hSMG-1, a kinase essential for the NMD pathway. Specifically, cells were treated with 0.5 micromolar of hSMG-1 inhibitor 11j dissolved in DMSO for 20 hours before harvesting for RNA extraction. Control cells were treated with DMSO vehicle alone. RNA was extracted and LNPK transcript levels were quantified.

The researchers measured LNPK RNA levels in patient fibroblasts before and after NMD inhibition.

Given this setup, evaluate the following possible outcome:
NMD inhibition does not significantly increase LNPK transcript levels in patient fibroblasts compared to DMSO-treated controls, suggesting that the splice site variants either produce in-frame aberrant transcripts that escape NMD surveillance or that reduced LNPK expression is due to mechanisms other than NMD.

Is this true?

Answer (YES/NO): NO